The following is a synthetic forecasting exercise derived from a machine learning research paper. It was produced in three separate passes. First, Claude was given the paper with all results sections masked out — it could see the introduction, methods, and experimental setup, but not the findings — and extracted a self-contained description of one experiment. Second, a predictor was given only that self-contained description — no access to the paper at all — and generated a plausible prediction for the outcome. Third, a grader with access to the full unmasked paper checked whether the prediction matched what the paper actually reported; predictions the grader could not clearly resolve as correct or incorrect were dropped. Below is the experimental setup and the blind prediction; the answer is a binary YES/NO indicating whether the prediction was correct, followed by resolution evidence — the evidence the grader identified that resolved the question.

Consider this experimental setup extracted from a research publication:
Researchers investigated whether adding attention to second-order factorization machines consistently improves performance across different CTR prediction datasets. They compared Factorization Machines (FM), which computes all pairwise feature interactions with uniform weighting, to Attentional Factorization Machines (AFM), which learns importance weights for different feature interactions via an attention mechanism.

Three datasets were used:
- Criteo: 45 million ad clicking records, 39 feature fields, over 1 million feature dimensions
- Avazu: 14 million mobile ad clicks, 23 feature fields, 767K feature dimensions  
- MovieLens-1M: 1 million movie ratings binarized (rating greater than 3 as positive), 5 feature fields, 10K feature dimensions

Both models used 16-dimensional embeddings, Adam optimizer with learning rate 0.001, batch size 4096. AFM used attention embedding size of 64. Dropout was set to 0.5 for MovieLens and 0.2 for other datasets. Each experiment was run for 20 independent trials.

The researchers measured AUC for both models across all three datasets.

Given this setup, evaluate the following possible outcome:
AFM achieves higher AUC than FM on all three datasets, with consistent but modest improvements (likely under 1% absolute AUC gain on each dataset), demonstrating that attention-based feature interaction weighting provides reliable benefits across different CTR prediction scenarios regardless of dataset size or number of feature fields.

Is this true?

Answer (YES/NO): NO